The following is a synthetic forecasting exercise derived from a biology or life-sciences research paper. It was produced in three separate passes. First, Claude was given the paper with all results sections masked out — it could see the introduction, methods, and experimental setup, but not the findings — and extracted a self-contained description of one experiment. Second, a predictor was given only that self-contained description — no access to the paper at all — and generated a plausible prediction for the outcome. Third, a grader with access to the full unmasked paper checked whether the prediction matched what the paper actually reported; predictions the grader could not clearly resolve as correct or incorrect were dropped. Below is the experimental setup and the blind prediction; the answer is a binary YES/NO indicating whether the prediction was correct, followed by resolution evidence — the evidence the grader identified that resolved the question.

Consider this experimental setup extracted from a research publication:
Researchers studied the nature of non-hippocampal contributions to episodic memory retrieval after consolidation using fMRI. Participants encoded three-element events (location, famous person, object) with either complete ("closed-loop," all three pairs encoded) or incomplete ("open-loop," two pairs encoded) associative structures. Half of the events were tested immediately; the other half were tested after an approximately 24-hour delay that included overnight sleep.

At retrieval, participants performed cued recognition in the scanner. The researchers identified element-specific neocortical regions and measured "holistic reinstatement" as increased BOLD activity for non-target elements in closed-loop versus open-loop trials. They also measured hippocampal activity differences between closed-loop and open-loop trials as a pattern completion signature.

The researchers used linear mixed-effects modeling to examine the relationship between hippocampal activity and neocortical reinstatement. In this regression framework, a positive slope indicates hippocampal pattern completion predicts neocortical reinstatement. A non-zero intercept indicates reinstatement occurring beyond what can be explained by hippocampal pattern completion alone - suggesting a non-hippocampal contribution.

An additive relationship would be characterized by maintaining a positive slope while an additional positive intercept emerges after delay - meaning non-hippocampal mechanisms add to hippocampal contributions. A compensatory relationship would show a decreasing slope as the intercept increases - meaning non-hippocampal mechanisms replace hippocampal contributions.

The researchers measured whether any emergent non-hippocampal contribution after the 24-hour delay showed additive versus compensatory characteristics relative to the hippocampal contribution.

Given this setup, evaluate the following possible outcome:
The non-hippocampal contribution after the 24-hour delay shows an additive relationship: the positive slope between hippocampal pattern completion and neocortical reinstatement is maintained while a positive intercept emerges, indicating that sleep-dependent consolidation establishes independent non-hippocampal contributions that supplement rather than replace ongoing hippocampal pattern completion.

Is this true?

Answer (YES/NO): YES